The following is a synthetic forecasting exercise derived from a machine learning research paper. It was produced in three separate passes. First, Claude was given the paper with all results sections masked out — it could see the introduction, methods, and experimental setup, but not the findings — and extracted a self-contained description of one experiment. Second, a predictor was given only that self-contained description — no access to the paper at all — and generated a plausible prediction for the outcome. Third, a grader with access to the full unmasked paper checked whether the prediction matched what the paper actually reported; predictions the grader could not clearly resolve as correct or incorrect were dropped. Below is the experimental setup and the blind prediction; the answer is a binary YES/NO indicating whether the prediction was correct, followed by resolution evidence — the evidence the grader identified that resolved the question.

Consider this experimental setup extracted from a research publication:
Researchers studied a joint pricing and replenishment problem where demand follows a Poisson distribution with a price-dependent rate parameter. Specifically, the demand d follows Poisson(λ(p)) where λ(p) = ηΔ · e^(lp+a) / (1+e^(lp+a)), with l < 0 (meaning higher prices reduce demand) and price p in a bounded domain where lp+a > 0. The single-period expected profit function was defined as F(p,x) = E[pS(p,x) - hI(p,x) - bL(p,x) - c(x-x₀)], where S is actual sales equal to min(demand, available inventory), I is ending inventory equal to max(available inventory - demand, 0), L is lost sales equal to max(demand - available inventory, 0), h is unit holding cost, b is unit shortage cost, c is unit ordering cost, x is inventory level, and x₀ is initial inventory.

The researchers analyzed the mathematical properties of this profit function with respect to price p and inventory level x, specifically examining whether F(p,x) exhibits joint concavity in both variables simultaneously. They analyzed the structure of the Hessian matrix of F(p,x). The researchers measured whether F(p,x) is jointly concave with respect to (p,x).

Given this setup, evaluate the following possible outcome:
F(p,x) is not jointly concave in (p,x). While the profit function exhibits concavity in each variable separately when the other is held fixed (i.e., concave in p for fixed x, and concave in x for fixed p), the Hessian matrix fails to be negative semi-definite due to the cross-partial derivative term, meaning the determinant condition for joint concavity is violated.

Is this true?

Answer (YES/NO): YES